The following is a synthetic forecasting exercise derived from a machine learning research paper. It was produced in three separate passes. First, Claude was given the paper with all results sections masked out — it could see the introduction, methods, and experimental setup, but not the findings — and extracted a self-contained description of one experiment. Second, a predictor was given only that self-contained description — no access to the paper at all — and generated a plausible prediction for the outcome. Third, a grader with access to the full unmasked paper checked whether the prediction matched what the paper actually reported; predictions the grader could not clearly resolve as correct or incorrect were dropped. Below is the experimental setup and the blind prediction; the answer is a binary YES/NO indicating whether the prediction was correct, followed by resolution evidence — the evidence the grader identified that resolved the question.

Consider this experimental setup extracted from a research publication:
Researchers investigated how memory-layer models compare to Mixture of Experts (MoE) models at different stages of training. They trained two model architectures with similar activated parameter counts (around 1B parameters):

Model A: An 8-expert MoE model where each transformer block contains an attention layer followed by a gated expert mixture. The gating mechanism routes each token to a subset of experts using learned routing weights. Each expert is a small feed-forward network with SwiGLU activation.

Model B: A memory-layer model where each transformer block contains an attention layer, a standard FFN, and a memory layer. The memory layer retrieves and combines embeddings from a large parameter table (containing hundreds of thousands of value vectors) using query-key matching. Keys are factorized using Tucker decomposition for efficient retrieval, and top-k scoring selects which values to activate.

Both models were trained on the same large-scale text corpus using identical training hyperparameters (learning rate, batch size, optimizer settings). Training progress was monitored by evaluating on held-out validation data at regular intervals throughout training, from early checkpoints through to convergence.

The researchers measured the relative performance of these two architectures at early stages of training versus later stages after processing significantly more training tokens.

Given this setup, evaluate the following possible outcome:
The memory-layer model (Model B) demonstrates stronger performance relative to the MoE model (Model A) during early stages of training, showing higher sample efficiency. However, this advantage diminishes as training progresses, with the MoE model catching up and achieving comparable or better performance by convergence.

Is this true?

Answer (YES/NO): NO